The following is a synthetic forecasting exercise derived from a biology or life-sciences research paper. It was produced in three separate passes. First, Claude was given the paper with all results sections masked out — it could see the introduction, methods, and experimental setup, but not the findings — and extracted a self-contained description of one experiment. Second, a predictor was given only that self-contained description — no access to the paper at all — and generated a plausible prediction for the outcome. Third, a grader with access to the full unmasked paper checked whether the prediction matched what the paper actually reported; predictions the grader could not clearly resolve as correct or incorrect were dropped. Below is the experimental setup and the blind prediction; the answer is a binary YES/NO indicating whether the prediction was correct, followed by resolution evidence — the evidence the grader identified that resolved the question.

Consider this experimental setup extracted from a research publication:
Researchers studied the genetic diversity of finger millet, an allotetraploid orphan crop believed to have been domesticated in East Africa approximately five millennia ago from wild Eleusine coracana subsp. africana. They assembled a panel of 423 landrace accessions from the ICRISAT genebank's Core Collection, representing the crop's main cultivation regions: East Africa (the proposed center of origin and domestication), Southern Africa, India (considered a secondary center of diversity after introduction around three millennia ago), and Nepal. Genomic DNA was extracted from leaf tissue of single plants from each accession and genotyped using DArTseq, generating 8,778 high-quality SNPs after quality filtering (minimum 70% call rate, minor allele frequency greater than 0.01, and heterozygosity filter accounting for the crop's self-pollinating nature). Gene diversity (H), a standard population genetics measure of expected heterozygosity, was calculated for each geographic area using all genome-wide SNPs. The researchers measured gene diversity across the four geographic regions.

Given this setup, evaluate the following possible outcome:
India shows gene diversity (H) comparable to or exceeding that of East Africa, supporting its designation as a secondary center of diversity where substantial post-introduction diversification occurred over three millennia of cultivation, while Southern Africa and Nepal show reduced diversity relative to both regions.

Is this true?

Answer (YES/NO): NO